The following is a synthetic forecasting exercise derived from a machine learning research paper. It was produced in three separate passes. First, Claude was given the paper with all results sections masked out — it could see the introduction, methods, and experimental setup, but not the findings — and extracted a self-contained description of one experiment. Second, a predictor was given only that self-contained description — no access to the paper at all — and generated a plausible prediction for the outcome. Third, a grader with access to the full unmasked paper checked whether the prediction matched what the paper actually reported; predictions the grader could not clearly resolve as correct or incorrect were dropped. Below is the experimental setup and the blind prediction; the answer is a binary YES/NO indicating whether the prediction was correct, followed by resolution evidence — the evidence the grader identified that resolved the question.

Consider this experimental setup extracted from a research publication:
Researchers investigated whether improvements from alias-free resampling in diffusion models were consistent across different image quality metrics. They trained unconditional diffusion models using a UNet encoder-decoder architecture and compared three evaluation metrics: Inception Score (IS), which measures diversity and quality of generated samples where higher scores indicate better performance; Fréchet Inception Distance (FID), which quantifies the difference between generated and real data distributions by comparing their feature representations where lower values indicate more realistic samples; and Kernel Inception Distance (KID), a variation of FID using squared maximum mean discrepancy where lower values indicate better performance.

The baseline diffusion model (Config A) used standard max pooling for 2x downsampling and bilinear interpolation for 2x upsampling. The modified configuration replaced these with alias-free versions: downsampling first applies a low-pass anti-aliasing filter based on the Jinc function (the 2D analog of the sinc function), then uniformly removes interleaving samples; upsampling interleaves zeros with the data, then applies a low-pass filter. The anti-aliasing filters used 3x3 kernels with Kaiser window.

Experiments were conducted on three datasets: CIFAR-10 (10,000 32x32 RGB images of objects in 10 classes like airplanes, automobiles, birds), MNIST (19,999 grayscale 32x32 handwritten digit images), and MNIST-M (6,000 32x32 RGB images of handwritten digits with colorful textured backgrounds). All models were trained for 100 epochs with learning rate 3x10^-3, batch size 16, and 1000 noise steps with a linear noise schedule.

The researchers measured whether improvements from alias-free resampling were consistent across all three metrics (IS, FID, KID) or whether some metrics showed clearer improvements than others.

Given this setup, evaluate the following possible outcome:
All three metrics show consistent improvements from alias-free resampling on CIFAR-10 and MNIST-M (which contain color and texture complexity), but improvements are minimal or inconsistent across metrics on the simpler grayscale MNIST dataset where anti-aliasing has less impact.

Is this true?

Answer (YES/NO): NO